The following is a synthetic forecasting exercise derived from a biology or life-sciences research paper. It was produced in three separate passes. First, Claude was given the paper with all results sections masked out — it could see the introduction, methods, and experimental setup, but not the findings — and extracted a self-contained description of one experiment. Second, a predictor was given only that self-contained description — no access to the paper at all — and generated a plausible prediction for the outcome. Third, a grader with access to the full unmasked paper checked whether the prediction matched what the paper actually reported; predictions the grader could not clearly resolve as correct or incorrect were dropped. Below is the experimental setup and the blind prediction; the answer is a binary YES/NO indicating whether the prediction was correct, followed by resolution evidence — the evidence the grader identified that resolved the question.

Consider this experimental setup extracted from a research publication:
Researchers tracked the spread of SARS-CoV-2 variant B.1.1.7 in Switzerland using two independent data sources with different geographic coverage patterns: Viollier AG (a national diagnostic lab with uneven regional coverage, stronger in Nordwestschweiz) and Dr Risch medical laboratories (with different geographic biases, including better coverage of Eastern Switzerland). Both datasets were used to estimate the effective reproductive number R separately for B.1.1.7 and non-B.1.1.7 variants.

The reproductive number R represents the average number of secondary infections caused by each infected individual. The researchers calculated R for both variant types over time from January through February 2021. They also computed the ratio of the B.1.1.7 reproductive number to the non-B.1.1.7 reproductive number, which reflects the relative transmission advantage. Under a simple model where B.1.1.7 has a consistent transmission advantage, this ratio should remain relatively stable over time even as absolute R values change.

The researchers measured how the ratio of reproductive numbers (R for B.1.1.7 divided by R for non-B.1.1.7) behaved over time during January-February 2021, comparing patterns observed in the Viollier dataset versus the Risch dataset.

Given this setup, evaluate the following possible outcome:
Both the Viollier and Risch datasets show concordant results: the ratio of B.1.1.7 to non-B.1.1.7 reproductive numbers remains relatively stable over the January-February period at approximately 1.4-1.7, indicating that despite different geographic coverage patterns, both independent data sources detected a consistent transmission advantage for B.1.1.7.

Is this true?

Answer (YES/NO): NO